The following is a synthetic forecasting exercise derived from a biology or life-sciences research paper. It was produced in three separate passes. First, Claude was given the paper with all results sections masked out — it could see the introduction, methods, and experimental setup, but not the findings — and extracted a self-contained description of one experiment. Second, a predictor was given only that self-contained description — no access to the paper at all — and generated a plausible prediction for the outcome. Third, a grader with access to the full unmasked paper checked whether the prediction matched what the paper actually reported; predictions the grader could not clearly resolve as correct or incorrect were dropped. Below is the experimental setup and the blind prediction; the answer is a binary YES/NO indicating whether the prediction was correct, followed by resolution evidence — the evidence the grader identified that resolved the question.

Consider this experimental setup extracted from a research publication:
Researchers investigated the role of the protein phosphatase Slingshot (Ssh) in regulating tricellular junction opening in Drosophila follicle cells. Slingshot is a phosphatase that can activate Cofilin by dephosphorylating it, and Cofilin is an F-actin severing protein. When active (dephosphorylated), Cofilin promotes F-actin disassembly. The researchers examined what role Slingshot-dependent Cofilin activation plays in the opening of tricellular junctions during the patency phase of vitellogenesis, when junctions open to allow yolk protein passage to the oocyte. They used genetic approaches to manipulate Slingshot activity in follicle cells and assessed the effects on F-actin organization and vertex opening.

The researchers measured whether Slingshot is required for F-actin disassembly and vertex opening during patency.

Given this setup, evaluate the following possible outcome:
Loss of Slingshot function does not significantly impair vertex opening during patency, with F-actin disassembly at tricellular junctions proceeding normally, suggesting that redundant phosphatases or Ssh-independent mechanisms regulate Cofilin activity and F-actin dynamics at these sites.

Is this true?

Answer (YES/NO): NO